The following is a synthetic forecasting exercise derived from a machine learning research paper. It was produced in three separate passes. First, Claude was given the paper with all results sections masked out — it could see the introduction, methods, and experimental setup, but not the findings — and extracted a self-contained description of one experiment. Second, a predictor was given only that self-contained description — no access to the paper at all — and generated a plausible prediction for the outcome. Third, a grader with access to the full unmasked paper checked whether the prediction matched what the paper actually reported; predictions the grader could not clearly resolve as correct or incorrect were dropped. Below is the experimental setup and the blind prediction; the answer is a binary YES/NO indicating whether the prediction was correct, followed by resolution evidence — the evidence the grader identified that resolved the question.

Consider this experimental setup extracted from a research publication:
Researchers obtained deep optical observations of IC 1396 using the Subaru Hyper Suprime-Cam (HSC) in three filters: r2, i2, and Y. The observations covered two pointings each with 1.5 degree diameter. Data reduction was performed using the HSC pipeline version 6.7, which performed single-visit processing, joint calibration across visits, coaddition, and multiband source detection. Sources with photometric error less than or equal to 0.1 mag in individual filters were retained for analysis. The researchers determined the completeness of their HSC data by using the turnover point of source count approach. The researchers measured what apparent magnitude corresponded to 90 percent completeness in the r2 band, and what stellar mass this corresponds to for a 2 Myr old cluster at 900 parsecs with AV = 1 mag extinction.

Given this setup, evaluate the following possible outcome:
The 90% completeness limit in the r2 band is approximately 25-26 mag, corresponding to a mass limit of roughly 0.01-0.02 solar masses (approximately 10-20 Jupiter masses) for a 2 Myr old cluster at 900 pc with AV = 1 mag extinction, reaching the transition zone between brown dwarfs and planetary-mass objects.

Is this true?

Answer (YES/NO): NO